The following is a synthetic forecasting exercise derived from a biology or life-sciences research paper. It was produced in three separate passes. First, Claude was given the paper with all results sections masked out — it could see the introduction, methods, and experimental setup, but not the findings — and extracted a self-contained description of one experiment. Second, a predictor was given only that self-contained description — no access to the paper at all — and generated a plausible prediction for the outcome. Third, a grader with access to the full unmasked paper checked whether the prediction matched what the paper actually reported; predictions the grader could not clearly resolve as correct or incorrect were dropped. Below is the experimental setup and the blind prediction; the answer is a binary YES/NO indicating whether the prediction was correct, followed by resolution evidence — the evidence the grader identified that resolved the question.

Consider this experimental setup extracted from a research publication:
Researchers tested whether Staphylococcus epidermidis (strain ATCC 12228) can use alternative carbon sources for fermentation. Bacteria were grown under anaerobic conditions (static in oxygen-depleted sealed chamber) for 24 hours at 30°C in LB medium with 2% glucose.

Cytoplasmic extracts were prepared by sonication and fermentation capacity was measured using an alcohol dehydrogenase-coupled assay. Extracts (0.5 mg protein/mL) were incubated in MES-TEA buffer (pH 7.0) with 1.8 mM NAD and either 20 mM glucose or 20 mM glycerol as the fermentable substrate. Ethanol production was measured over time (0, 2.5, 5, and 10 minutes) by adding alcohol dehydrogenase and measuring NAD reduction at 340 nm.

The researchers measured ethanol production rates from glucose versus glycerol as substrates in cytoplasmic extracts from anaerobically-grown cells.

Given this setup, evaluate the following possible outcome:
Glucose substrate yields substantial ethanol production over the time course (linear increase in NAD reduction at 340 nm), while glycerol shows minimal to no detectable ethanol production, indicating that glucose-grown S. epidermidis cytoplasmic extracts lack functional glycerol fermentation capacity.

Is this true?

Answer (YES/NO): NO